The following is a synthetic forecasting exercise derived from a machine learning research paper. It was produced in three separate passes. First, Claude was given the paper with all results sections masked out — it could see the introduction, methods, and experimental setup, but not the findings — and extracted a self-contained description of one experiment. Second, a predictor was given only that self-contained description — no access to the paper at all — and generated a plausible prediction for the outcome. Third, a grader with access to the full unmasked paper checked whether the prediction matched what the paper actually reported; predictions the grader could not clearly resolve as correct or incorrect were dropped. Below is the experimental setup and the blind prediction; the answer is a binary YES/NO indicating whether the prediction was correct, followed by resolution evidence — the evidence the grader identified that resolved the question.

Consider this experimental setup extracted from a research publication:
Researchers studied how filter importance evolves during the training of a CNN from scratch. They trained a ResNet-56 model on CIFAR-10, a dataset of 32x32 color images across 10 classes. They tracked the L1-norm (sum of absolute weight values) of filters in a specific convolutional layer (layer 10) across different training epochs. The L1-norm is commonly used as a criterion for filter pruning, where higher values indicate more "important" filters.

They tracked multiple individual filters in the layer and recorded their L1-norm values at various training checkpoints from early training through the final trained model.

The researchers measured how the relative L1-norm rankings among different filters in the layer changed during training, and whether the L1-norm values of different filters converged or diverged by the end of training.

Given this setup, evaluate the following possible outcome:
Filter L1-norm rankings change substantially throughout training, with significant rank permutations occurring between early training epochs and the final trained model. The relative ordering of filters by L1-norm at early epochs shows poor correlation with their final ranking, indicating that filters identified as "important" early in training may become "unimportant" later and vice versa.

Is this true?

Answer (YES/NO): NO